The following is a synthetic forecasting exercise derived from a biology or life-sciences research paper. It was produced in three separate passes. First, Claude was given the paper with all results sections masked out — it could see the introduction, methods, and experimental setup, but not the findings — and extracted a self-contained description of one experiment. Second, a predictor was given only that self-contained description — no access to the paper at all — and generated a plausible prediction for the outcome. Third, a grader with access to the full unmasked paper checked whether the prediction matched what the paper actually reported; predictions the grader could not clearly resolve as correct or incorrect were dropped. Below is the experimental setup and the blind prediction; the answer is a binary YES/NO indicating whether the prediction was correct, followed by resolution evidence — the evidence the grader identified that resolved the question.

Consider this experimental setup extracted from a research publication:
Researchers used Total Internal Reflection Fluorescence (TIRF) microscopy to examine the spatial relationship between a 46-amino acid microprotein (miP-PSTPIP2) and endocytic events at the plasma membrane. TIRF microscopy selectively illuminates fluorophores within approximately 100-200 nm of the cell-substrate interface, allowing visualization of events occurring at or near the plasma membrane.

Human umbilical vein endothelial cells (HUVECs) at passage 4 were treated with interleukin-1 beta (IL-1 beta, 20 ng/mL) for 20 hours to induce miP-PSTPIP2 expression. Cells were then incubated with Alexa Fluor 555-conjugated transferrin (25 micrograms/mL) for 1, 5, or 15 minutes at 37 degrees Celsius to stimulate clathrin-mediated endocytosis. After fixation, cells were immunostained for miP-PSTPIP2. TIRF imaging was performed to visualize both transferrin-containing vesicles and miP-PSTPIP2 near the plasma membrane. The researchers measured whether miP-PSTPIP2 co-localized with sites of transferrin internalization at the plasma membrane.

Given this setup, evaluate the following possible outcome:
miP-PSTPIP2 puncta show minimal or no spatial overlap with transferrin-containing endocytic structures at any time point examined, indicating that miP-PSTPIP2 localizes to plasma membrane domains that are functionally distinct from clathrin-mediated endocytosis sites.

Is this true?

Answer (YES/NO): NO